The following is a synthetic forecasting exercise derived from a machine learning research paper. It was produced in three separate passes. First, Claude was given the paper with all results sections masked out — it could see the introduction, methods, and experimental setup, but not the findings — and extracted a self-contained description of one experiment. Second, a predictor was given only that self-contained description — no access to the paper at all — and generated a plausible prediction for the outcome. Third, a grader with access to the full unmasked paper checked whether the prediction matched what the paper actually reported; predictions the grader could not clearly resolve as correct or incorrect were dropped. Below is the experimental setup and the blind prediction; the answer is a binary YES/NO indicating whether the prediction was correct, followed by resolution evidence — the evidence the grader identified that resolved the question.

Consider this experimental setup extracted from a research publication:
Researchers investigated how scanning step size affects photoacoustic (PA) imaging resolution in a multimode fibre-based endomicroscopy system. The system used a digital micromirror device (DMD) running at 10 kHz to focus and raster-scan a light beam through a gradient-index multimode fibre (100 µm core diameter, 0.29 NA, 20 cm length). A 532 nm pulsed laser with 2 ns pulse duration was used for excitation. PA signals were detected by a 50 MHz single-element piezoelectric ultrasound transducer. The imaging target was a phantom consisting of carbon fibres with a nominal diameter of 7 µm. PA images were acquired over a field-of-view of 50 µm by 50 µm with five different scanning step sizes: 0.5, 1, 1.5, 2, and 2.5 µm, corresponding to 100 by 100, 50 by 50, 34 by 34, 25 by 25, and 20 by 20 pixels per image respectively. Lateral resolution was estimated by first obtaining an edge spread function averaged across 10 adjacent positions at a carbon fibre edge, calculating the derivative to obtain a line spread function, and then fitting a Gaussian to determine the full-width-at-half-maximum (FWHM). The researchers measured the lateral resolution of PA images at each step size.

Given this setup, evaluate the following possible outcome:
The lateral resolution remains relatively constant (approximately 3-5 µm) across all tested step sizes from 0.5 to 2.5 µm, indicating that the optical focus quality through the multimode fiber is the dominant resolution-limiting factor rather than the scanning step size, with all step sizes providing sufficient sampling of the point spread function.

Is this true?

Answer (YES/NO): NO